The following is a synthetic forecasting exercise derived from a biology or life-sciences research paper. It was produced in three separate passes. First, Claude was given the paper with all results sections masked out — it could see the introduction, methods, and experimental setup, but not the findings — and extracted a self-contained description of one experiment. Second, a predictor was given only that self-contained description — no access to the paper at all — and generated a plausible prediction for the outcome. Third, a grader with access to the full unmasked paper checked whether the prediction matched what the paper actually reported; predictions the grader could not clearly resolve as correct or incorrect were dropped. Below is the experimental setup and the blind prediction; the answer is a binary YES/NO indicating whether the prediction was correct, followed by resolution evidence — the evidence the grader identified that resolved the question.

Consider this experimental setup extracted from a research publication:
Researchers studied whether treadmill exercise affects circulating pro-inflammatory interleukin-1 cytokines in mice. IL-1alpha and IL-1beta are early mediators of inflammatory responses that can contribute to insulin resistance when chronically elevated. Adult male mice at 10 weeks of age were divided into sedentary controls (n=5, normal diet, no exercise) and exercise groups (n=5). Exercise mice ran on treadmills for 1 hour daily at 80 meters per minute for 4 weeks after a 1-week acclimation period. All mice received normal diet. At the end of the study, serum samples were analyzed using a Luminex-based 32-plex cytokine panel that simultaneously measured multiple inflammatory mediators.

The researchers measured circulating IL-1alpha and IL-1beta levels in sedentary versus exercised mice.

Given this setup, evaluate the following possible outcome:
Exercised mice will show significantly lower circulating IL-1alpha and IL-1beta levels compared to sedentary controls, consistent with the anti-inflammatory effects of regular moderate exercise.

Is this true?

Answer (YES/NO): NO